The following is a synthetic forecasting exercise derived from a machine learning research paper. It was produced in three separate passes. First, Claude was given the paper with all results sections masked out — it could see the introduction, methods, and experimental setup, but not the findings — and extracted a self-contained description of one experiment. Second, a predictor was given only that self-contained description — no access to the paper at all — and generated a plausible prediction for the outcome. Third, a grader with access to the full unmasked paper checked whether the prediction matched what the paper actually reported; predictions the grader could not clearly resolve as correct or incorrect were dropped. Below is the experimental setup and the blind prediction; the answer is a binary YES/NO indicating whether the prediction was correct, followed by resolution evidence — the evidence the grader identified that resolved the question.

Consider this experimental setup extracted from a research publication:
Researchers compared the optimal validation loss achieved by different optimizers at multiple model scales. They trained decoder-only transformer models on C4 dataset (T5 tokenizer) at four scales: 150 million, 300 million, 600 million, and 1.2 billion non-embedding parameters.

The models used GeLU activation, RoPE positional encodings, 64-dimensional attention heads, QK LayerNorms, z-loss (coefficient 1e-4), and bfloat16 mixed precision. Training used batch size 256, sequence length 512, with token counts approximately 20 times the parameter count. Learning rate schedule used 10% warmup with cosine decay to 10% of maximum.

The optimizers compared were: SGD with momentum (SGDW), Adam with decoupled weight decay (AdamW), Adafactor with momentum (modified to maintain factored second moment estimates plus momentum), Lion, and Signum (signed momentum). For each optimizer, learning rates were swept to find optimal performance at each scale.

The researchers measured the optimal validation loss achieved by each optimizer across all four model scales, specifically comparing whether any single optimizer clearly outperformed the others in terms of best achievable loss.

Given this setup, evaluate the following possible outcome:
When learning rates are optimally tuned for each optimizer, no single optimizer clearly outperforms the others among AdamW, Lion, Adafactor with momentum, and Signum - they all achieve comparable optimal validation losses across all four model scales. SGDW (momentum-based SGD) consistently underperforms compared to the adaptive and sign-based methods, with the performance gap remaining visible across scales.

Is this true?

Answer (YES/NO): YES